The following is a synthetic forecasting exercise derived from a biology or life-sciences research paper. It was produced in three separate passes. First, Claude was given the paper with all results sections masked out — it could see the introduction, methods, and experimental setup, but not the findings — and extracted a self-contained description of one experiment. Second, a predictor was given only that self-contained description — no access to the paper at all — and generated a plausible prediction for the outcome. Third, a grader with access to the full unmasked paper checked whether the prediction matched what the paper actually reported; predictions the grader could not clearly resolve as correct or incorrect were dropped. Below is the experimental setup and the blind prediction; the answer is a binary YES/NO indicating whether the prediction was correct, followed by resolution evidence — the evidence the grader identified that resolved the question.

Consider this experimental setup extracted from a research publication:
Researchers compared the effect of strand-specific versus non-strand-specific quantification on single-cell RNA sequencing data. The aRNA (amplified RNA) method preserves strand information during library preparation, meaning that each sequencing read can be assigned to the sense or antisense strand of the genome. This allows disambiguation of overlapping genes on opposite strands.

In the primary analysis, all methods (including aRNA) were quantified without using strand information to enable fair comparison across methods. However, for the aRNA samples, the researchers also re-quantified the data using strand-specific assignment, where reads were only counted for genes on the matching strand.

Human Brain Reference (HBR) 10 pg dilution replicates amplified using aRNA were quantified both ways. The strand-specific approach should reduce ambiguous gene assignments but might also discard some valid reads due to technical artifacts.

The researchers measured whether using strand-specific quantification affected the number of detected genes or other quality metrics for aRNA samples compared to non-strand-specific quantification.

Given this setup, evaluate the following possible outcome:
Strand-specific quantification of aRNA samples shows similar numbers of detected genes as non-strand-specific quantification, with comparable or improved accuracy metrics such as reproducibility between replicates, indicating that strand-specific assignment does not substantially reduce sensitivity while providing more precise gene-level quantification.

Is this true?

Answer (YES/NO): NO